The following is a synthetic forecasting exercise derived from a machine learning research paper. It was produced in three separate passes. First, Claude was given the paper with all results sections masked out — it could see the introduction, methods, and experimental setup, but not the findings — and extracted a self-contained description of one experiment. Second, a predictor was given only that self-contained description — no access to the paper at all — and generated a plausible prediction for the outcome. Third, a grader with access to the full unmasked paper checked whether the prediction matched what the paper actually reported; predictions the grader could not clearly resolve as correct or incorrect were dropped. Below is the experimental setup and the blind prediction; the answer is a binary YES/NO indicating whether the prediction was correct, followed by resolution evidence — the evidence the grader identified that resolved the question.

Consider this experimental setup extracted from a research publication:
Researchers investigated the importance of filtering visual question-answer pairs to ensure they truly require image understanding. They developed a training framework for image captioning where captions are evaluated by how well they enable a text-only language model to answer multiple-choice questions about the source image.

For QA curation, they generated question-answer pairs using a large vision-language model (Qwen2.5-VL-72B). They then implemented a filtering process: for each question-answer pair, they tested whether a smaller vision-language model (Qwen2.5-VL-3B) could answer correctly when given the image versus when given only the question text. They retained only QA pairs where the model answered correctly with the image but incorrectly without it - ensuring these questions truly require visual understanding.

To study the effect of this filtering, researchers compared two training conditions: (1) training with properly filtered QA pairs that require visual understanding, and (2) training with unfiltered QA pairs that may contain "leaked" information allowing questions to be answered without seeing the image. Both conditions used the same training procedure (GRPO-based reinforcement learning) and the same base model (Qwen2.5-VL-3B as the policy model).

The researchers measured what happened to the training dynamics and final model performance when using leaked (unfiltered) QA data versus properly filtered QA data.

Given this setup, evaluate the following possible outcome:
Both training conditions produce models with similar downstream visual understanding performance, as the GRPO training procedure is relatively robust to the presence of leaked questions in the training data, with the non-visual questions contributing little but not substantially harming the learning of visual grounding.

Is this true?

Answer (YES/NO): NO